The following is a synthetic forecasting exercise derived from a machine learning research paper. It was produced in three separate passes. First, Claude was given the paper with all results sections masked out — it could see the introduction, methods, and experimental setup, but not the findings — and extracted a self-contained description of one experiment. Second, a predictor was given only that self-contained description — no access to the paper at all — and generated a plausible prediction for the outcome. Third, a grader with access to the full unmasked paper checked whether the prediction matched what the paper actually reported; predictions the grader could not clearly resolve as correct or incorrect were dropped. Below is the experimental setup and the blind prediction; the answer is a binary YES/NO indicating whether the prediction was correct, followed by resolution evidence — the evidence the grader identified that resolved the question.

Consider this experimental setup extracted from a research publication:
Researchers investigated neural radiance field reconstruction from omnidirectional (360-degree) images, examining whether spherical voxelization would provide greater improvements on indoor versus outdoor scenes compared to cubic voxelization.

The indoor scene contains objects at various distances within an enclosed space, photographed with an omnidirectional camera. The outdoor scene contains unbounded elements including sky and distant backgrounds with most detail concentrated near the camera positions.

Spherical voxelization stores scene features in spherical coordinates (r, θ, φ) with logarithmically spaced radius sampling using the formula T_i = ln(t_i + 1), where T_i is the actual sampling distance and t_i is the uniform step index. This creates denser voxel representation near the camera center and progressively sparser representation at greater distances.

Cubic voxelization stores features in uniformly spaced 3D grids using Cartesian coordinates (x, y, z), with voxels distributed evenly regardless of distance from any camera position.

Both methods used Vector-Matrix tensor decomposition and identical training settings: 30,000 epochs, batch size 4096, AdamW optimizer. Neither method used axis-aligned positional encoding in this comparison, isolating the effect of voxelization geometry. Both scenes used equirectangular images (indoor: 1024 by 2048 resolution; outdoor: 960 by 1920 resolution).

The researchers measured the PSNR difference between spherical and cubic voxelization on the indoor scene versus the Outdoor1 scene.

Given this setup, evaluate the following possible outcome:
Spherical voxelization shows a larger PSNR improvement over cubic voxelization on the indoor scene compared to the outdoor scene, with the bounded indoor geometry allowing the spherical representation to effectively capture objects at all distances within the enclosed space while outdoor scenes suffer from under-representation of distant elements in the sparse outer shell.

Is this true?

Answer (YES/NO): YES